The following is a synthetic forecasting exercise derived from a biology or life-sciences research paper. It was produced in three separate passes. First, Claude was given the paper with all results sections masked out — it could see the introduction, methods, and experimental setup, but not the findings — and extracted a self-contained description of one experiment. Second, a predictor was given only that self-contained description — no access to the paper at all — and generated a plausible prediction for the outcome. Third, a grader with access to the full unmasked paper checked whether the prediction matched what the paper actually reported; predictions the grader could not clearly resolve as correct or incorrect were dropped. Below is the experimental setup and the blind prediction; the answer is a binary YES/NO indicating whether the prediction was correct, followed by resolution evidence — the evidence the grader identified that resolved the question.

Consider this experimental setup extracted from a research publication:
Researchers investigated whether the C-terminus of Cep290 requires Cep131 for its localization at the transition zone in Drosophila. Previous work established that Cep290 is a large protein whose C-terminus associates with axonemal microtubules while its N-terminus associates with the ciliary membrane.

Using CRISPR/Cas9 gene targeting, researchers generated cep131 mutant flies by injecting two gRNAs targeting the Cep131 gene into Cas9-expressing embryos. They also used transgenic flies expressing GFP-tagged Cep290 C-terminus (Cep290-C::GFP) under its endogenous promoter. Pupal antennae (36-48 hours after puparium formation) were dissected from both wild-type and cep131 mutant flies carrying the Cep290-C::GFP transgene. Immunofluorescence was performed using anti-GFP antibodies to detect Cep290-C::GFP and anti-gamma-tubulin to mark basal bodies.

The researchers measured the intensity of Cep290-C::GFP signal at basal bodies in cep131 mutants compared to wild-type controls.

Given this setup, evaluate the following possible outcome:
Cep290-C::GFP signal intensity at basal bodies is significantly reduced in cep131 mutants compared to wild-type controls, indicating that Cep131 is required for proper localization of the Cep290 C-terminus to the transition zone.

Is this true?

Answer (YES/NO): YES